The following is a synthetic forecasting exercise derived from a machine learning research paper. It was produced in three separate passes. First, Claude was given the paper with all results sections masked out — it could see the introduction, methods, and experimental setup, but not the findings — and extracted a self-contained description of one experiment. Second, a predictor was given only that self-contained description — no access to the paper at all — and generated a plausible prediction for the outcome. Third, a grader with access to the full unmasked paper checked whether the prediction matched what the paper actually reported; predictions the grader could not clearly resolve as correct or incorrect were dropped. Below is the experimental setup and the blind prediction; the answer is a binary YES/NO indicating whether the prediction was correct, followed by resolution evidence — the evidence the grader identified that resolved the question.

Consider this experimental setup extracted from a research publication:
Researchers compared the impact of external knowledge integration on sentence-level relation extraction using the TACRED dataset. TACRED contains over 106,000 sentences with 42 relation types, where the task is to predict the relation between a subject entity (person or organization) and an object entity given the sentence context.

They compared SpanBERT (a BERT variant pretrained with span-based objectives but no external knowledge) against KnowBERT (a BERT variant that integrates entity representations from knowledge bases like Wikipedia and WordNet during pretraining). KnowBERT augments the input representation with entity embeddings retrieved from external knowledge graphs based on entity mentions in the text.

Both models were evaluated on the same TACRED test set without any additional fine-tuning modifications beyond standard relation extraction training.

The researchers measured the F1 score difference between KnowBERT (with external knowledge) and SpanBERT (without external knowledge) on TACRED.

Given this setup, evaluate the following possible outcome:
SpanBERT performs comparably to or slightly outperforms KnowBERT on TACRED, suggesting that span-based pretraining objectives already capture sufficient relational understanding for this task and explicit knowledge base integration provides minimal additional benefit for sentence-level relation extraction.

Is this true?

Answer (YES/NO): NO